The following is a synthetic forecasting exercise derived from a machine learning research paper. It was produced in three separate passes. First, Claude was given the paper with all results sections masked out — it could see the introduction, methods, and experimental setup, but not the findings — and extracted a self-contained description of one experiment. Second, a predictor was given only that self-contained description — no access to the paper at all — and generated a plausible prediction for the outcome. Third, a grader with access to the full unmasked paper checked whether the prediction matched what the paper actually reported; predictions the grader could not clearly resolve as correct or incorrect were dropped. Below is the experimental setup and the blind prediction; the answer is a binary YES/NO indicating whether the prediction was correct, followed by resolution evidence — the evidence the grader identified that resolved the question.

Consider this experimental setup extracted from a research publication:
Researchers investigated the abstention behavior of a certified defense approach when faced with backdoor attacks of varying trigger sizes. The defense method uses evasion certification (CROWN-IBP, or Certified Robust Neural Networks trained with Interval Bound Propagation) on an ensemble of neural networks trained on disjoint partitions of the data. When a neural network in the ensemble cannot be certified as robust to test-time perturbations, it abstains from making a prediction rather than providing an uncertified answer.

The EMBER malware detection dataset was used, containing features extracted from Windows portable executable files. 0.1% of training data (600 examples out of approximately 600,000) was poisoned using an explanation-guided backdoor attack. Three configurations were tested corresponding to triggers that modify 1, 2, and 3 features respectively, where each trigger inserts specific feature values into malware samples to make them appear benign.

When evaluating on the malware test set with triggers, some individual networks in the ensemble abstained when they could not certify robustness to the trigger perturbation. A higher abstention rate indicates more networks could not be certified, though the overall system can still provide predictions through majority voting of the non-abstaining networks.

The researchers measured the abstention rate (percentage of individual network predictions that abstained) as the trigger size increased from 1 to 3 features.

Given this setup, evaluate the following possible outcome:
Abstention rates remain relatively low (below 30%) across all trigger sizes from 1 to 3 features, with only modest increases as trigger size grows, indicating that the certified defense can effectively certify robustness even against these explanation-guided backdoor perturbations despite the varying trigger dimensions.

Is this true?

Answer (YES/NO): NO